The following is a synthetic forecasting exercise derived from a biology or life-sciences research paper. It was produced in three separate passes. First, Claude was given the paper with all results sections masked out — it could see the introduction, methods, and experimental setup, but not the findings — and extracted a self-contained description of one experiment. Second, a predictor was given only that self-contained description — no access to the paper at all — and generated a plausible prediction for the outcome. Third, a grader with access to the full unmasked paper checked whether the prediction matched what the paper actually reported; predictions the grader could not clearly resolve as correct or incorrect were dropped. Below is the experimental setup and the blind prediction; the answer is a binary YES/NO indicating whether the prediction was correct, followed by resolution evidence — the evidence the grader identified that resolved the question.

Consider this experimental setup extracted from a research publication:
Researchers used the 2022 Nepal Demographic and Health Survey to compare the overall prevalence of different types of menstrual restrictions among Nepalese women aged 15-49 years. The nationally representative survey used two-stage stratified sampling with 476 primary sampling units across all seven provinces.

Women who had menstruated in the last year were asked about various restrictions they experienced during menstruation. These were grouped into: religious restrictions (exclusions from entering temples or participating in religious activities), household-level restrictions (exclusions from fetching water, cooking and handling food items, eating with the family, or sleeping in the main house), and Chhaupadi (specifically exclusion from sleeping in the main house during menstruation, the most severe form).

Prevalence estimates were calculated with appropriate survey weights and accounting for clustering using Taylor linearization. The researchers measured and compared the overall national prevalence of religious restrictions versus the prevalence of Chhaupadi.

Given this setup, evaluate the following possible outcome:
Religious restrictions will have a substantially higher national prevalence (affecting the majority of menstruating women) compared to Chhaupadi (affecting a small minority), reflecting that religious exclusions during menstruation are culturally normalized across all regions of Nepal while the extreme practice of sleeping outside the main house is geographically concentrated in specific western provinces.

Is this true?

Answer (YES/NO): YES